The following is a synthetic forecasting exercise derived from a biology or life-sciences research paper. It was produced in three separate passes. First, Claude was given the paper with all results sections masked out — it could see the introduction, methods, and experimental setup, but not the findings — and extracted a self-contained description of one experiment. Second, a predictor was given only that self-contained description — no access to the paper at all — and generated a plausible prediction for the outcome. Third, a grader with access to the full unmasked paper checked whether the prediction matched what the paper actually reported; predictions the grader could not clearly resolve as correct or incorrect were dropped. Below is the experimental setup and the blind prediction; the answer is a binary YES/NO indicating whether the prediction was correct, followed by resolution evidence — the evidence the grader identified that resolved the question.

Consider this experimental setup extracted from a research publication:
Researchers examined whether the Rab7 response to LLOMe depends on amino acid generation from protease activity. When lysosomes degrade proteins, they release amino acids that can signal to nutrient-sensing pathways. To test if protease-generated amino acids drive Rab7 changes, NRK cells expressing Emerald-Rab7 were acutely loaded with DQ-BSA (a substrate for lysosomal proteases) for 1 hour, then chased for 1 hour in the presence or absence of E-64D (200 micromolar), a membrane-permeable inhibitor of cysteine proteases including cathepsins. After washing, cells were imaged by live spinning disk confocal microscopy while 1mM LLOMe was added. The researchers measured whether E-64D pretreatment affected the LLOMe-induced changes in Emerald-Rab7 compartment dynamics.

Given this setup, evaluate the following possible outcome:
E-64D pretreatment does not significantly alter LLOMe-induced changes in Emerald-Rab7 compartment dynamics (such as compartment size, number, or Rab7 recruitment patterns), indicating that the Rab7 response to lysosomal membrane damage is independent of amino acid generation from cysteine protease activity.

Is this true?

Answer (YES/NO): YES